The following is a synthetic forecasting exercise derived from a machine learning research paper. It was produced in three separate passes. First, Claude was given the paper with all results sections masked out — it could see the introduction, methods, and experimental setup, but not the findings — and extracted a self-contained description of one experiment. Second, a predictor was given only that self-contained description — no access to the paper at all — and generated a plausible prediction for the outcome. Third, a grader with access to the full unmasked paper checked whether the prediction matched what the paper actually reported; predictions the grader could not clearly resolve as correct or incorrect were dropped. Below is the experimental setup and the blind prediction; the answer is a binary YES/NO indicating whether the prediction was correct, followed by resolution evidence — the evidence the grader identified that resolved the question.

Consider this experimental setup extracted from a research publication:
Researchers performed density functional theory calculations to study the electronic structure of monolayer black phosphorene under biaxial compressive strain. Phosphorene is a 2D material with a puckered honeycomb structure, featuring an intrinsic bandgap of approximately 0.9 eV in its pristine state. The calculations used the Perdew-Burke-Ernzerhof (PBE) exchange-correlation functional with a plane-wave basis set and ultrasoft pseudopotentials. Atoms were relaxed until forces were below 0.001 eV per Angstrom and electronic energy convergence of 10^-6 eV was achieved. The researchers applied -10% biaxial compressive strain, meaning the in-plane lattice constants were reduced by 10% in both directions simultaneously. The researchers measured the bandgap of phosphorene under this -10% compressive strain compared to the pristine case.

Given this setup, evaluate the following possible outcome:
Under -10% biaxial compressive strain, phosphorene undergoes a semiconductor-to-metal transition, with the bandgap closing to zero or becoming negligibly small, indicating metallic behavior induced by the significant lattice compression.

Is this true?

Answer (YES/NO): YES